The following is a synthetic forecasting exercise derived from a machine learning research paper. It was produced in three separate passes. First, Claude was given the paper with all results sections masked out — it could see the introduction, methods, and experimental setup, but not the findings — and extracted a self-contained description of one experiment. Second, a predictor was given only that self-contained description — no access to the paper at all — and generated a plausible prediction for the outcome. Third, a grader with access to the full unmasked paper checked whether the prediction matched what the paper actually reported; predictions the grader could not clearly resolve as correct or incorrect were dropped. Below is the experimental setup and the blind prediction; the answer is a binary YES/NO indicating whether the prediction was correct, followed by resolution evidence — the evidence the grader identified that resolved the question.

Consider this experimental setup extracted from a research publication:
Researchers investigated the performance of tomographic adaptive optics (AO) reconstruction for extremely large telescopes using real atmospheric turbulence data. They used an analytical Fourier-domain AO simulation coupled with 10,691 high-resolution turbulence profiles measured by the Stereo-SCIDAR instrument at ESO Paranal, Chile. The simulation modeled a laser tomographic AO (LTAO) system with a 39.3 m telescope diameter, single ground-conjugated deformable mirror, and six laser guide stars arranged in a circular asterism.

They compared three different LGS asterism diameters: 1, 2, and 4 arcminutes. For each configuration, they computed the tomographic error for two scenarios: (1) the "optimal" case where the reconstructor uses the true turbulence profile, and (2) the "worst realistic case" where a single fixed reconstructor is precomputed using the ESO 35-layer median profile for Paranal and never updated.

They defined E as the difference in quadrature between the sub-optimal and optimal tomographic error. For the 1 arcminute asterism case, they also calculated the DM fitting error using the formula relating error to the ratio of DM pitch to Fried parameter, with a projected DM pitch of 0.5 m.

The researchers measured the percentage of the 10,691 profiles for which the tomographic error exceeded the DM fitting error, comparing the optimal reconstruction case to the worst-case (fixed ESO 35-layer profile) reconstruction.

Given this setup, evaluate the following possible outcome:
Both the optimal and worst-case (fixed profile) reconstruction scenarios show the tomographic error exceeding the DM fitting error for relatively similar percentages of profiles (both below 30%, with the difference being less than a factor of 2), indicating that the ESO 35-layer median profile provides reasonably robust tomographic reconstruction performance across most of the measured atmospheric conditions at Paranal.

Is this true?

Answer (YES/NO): NO